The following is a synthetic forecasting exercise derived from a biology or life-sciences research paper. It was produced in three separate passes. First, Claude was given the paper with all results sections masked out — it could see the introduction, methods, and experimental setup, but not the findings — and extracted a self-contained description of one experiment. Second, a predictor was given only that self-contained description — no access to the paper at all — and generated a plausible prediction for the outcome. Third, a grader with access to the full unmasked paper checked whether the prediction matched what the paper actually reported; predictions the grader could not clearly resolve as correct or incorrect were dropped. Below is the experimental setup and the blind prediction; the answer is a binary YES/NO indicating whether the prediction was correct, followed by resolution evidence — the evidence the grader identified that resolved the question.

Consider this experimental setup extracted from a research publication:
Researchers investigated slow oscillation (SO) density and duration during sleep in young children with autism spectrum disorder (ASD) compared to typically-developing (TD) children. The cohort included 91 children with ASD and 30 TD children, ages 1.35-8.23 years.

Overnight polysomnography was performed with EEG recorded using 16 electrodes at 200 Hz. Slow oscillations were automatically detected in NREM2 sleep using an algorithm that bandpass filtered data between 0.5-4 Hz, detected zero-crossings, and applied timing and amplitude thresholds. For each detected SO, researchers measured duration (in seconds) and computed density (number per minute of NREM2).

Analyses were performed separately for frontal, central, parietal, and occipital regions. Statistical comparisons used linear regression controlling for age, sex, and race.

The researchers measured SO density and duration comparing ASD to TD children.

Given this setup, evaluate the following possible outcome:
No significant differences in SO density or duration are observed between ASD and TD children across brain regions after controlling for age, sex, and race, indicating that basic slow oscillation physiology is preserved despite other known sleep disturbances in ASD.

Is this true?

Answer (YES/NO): NO